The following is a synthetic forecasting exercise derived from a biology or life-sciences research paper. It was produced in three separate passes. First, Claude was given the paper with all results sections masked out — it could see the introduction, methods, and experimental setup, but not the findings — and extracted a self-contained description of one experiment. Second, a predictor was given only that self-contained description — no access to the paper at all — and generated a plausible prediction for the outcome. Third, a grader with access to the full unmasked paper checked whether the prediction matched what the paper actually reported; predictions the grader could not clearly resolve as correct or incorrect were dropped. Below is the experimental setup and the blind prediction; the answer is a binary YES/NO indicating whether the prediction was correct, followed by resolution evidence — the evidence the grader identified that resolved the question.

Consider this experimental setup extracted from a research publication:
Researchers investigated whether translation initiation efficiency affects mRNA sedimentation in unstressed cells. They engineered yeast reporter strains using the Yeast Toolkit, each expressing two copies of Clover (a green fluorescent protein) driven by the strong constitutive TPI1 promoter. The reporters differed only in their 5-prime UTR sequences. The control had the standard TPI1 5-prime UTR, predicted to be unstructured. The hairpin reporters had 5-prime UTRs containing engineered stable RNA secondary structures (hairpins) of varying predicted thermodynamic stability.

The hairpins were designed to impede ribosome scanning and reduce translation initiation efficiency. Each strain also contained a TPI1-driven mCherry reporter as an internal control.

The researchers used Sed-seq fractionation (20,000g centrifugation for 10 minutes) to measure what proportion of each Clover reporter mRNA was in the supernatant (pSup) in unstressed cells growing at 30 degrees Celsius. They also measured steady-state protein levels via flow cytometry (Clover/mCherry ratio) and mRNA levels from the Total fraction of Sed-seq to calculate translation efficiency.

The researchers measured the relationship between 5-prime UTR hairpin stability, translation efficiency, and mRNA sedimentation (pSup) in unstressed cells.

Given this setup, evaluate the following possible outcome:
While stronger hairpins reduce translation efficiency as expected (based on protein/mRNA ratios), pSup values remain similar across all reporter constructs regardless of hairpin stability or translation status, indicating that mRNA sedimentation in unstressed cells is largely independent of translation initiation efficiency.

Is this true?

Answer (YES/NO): NO